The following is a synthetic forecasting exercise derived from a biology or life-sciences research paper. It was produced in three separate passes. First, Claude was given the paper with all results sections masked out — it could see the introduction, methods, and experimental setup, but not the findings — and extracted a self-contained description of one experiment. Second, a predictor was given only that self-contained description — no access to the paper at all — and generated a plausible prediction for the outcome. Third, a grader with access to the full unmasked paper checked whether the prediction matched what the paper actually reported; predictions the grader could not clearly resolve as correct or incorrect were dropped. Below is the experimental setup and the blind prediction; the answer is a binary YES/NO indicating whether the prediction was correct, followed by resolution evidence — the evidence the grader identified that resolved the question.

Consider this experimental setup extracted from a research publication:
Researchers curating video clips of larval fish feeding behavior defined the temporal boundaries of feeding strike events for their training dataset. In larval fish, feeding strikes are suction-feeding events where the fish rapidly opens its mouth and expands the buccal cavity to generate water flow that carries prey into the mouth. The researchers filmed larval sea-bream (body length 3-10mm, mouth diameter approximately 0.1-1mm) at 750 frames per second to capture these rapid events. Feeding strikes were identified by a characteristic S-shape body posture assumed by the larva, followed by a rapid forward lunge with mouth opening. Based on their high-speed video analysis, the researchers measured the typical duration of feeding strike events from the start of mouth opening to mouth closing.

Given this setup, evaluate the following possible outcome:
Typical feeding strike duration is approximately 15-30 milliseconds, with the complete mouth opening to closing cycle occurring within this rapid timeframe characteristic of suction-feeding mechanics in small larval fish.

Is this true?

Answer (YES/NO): NO